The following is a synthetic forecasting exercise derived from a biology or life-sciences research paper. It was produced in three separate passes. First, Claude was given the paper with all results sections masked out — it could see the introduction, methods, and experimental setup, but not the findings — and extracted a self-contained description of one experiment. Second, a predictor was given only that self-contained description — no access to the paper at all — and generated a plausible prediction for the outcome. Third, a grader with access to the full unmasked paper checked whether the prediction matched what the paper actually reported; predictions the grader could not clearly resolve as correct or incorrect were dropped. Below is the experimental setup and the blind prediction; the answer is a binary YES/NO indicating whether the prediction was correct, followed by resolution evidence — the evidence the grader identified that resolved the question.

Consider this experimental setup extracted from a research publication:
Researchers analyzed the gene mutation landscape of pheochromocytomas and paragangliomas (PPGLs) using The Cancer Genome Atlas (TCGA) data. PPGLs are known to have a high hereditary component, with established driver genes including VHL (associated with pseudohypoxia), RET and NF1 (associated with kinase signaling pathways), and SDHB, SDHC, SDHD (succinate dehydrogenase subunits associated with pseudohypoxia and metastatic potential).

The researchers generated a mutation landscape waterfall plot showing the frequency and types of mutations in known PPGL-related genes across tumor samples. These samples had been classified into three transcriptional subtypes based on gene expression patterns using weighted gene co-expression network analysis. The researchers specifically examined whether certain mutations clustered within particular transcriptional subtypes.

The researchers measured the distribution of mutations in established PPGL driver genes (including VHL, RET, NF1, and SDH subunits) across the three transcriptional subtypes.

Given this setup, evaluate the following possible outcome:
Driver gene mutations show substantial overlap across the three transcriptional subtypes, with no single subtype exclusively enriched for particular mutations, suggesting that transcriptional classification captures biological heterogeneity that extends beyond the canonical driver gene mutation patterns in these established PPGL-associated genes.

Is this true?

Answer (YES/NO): NO